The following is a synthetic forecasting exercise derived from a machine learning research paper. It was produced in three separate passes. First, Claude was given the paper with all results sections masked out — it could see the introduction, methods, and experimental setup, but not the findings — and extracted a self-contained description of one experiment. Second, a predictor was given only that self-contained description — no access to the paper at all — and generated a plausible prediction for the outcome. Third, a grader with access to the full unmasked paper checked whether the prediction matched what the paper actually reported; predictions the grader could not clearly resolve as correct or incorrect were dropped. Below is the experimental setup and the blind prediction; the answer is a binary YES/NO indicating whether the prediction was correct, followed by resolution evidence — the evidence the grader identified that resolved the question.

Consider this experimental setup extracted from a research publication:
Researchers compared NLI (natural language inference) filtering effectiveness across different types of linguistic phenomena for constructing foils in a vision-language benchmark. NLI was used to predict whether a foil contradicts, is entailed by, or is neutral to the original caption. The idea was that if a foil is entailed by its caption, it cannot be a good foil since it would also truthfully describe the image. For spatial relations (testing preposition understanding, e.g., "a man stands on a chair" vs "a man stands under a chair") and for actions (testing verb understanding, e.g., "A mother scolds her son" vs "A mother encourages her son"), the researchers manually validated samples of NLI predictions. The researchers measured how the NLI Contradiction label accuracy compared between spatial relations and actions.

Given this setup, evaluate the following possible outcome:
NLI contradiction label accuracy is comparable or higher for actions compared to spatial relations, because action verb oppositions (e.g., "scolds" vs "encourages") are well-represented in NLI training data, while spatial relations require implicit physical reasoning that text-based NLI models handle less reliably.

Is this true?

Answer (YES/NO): YES